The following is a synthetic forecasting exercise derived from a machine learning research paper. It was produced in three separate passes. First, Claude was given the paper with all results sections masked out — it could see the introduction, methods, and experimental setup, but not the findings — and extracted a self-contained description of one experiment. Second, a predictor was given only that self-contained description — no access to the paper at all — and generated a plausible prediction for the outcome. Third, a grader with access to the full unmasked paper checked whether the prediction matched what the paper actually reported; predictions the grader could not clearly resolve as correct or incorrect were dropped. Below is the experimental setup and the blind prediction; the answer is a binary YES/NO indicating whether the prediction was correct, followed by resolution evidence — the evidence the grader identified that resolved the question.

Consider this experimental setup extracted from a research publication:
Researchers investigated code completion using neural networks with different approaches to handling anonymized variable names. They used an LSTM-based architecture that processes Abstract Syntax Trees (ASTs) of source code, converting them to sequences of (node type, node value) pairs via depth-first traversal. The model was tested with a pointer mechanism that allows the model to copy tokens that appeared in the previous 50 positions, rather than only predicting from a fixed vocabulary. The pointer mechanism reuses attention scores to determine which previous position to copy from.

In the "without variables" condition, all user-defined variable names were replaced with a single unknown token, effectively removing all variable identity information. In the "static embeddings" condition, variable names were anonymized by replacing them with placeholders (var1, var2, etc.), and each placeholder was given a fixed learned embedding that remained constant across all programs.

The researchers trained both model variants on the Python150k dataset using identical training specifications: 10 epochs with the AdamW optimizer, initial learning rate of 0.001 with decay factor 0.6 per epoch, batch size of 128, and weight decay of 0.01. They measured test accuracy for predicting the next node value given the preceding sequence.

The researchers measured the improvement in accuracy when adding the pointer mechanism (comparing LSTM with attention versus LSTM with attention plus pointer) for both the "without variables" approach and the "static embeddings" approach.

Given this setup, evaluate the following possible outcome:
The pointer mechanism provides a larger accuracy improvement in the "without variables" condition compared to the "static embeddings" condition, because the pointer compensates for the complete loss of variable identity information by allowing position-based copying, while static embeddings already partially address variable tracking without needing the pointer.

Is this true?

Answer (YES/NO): YES